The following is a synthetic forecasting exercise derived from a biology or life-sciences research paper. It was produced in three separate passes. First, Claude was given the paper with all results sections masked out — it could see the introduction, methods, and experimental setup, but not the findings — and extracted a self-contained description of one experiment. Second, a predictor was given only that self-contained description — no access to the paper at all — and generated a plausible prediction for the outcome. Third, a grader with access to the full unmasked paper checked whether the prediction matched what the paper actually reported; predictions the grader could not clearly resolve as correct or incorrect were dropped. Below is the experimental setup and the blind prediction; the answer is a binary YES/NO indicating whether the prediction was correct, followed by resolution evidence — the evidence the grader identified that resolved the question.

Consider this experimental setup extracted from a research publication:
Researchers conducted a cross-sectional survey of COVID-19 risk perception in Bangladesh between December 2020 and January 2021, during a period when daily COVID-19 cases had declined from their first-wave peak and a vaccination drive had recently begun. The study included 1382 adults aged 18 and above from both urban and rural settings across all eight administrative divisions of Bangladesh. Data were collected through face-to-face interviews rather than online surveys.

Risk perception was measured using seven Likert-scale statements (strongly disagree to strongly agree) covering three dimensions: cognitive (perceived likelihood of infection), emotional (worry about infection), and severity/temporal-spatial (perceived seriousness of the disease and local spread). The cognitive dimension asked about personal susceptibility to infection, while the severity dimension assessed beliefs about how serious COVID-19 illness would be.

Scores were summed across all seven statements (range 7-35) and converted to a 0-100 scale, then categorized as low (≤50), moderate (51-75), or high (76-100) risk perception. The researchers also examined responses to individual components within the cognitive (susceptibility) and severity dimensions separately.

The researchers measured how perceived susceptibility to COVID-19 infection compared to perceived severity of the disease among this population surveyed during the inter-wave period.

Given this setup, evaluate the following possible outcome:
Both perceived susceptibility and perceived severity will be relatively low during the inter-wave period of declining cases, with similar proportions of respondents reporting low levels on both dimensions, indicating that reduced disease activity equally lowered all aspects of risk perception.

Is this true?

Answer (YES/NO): NO